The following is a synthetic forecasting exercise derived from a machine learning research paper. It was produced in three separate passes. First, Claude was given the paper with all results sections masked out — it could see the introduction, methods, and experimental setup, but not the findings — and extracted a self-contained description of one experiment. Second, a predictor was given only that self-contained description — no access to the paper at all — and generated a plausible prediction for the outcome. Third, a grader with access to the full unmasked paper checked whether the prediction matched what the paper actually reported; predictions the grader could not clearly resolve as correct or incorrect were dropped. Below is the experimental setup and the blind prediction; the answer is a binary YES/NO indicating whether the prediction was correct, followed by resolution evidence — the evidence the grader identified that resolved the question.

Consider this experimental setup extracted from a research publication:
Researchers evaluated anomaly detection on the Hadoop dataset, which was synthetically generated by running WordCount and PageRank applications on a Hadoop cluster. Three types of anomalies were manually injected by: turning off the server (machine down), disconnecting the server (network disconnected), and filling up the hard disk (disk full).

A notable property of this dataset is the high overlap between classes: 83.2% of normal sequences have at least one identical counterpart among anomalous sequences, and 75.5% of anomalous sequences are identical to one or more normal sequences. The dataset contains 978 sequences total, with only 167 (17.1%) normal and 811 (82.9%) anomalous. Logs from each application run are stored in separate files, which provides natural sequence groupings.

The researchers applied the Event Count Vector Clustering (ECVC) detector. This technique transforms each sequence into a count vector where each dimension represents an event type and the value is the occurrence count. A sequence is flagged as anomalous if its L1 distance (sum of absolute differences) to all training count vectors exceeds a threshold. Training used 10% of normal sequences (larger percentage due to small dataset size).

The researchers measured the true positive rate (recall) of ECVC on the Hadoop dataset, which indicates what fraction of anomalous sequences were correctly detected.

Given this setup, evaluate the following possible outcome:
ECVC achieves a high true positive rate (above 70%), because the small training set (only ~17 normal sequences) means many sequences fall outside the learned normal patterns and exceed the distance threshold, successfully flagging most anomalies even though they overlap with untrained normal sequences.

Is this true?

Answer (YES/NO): YES